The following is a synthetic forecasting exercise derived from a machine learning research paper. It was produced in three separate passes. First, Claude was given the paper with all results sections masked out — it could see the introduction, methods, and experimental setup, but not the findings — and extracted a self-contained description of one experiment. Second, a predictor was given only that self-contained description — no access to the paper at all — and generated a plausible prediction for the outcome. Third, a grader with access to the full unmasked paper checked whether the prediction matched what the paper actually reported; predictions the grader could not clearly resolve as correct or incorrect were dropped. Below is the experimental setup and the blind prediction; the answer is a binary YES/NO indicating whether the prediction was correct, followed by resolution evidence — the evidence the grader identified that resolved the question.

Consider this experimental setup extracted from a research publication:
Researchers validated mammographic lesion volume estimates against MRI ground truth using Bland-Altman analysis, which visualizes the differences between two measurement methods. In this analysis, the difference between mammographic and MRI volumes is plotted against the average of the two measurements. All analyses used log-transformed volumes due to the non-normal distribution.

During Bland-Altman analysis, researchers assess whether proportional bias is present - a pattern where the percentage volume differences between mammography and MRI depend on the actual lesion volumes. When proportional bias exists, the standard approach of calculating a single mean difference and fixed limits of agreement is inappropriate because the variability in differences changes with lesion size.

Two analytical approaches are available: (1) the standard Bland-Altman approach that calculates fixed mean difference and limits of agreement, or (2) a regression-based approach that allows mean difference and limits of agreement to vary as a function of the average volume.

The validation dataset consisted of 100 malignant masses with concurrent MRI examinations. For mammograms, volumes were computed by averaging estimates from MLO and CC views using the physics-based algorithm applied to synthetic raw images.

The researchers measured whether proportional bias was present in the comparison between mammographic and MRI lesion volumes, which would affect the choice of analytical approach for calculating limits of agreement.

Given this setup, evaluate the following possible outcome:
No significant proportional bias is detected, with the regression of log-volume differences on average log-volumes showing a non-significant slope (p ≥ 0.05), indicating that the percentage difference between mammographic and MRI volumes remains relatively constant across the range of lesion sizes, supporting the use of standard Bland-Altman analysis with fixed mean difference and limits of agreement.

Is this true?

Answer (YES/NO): NO